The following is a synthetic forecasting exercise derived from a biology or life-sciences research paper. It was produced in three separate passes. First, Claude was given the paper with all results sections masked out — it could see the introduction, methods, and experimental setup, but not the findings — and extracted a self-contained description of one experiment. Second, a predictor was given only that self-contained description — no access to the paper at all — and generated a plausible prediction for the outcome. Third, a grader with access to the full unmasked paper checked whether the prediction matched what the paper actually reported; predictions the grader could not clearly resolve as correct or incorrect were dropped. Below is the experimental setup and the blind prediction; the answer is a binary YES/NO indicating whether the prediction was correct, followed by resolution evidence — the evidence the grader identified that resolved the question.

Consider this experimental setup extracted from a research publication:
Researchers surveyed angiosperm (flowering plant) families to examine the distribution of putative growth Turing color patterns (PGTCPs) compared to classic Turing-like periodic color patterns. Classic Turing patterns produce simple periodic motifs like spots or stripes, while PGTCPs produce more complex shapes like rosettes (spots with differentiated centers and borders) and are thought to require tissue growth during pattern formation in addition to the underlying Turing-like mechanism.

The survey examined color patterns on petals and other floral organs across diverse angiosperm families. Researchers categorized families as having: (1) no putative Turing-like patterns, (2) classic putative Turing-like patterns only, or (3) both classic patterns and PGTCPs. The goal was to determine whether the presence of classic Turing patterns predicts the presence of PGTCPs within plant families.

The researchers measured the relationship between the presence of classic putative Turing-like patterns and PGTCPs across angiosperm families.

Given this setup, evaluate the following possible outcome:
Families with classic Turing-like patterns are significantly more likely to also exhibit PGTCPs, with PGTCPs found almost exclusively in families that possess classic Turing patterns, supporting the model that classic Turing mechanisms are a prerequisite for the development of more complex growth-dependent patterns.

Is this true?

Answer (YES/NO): YES